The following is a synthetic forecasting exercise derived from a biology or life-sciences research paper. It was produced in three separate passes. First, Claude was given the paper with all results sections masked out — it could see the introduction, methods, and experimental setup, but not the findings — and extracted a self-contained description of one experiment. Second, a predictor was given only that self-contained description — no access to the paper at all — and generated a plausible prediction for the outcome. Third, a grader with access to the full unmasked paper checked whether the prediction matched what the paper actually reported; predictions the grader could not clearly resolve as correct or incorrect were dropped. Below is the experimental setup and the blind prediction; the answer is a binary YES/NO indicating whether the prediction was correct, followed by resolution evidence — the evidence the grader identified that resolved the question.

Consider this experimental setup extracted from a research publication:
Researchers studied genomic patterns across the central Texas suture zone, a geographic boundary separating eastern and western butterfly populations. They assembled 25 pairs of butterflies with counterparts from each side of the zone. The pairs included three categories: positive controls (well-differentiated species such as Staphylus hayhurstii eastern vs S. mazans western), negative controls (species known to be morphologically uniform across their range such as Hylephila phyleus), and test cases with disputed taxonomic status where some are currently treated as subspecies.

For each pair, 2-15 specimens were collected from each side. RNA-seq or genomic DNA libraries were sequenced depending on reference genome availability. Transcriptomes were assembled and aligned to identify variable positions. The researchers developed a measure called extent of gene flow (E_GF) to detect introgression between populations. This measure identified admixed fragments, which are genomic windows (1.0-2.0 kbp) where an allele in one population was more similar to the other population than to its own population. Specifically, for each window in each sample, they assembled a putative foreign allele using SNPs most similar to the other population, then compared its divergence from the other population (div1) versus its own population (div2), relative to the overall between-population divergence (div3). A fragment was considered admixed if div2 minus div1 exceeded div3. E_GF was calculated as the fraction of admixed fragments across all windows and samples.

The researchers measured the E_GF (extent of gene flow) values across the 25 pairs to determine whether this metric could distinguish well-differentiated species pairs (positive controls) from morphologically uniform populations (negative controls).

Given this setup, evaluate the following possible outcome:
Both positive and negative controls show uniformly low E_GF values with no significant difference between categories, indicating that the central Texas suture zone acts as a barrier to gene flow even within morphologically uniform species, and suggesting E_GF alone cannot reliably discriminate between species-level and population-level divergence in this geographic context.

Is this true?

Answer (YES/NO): NO